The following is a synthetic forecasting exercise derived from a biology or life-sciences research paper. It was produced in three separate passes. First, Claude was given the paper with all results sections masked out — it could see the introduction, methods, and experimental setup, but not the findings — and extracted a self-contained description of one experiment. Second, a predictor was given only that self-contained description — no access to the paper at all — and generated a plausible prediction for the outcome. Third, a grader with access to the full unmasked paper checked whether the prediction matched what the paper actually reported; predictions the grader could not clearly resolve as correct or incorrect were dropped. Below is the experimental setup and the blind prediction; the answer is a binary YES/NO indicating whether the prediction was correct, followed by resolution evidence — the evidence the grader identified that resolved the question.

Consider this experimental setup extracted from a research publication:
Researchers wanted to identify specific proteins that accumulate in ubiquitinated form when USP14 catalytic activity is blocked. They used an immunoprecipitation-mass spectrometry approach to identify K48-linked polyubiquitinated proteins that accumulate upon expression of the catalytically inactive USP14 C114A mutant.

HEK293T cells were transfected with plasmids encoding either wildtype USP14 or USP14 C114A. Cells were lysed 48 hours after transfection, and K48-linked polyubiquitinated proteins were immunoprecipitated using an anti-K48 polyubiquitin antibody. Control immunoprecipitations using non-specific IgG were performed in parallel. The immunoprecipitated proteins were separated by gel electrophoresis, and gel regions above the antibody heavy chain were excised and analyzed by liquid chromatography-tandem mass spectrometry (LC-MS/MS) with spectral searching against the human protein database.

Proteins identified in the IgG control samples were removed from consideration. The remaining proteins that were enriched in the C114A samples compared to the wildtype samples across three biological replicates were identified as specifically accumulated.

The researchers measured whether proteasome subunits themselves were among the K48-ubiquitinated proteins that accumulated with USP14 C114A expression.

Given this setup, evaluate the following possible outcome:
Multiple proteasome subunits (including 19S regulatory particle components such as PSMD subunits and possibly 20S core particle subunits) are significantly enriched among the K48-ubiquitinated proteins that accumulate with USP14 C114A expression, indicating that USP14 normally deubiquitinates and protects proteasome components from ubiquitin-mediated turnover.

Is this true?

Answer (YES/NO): YES